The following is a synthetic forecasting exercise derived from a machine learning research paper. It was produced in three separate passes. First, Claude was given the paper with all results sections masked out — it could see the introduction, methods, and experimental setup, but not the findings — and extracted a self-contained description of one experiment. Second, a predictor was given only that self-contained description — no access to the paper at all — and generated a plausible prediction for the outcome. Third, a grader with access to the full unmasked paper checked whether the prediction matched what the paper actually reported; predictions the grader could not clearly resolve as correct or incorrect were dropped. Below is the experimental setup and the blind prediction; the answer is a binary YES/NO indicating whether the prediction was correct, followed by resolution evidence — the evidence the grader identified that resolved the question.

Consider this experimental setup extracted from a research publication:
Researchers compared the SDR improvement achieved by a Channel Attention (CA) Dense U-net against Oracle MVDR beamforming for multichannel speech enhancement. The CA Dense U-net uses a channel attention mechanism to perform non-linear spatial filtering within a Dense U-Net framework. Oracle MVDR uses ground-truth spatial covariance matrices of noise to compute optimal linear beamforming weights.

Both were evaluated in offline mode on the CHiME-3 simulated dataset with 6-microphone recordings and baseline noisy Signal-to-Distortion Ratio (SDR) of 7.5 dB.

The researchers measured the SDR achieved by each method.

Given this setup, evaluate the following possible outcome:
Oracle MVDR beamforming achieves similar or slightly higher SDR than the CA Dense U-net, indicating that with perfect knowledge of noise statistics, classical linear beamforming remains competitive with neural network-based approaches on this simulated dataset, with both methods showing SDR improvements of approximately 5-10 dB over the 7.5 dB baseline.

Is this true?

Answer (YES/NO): NO